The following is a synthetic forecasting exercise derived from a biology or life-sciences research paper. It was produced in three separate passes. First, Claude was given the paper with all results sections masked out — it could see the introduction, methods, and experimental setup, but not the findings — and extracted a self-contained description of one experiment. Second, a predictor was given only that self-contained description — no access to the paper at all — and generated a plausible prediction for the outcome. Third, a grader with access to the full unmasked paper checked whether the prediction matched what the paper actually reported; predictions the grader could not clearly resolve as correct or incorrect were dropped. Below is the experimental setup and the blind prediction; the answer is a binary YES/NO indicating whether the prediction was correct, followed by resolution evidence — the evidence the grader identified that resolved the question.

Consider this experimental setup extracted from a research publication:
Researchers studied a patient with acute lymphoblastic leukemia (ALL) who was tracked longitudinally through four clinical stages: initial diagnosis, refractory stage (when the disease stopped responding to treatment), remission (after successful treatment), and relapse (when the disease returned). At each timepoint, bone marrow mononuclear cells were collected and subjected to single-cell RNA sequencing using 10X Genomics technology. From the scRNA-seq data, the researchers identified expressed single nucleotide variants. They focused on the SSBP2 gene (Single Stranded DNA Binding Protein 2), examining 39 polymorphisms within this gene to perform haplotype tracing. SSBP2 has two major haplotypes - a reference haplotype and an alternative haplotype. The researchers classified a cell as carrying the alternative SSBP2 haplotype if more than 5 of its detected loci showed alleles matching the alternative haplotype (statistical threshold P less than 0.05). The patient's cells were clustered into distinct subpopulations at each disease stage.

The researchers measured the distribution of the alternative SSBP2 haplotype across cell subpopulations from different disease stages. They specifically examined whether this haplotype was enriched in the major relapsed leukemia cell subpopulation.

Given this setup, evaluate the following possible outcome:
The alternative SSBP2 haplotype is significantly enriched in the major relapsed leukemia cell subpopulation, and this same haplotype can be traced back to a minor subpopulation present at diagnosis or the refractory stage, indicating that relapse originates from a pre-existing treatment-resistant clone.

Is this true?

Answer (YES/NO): YES